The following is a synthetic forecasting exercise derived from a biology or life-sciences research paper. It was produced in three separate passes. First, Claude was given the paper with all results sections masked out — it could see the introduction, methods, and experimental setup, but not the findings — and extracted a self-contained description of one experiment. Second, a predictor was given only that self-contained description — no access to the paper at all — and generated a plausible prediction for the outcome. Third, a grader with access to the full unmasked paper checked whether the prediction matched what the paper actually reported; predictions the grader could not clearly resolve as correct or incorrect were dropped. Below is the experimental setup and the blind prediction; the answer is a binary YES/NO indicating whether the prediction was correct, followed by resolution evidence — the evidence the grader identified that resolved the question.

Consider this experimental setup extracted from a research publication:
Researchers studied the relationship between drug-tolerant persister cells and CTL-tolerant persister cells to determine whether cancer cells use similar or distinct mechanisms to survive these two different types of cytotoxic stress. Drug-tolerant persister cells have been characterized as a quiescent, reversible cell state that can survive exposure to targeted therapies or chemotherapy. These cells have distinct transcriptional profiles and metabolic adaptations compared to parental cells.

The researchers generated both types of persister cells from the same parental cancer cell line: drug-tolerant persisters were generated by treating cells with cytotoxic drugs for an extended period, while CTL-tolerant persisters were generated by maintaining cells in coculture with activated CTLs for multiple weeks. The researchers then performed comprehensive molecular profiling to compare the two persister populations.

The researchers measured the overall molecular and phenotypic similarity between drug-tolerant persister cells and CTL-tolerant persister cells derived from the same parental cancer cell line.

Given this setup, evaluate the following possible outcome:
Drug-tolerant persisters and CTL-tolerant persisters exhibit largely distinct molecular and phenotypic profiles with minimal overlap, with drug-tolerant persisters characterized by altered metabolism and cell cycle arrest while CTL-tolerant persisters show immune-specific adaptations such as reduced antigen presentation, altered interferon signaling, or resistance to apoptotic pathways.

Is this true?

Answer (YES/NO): NO